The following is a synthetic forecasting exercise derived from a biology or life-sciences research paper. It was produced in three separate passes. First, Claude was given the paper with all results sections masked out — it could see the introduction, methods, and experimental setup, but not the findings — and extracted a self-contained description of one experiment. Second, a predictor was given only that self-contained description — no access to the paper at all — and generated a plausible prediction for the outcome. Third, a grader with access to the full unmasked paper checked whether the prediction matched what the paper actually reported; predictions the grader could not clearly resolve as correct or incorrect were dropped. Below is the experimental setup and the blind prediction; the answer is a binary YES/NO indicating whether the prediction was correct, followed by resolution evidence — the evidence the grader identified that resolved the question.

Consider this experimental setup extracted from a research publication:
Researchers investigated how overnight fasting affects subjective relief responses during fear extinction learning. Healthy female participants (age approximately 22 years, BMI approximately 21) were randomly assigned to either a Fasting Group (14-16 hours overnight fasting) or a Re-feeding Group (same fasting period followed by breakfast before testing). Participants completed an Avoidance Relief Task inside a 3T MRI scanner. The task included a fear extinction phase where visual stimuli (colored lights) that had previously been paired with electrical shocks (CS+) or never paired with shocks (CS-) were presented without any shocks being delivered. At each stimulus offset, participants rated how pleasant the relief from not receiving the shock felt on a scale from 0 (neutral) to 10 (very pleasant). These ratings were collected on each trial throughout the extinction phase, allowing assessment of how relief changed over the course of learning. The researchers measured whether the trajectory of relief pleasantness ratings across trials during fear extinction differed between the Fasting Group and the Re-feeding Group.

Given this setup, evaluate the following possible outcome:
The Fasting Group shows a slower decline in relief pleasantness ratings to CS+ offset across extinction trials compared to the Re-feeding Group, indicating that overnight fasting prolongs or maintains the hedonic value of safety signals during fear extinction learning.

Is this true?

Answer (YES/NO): NO